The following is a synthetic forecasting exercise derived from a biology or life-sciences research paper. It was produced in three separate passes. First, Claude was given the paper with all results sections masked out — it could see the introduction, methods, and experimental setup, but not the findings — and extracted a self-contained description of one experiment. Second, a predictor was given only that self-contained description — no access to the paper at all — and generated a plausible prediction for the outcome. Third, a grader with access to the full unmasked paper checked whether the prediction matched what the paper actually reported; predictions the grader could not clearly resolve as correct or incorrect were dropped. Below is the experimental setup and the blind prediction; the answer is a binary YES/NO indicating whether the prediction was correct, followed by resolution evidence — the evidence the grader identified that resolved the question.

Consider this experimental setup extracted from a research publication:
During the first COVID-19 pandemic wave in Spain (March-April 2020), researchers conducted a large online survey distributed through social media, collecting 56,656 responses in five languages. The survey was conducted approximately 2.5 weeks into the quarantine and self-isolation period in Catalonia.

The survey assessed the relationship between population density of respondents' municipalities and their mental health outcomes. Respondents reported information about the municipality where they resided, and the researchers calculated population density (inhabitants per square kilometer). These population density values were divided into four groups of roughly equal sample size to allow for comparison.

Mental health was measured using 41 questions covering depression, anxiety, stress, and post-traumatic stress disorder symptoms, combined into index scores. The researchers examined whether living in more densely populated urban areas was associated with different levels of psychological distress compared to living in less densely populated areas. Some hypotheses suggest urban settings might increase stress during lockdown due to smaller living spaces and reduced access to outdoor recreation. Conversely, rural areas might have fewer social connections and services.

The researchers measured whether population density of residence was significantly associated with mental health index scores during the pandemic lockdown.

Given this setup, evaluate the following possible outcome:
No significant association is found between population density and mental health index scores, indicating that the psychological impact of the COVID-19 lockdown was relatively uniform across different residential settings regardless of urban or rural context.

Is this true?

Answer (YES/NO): YES